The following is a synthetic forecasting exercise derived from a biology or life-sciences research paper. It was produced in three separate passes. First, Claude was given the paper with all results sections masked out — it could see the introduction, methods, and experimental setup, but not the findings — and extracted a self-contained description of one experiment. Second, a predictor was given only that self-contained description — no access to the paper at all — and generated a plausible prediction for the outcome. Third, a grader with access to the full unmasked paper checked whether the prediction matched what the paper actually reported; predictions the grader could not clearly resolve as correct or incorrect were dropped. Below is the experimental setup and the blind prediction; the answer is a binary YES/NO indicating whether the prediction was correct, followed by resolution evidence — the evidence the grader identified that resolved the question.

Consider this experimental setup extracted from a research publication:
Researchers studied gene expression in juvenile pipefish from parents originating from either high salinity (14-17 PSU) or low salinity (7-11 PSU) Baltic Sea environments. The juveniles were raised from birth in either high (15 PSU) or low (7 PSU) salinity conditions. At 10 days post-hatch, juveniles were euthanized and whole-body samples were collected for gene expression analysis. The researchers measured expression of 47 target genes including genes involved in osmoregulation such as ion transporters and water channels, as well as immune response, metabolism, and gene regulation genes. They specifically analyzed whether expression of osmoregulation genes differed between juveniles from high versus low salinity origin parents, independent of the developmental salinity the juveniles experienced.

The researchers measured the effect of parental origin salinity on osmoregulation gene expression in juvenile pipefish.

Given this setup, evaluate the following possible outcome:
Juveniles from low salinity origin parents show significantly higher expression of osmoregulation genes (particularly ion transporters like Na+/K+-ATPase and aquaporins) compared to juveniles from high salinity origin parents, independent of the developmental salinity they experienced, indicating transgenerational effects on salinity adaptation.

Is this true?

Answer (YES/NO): NO